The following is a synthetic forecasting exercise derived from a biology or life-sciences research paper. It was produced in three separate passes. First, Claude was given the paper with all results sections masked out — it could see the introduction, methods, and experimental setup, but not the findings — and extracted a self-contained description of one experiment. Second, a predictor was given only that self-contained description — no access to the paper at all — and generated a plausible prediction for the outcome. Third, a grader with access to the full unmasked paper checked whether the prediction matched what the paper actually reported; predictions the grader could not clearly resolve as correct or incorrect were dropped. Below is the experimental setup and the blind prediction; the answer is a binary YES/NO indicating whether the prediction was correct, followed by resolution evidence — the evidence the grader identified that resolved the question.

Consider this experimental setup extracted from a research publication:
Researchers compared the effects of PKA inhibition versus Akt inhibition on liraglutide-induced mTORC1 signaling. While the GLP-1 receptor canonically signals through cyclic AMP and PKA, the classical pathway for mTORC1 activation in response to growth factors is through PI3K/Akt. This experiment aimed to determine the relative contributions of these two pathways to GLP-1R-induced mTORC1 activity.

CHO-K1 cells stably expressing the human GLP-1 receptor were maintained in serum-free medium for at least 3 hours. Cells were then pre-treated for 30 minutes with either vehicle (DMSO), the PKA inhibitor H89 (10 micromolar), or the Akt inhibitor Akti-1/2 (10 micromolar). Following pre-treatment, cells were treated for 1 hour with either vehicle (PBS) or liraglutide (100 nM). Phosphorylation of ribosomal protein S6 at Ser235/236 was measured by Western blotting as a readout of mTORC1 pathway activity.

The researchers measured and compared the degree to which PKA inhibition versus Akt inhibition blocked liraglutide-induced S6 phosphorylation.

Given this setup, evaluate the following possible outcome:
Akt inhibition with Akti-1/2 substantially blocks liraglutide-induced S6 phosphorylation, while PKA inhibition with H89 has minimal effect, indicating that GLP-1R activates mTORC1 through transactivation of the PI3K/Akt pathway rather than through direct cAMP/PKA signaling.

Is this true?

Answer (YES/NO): NO